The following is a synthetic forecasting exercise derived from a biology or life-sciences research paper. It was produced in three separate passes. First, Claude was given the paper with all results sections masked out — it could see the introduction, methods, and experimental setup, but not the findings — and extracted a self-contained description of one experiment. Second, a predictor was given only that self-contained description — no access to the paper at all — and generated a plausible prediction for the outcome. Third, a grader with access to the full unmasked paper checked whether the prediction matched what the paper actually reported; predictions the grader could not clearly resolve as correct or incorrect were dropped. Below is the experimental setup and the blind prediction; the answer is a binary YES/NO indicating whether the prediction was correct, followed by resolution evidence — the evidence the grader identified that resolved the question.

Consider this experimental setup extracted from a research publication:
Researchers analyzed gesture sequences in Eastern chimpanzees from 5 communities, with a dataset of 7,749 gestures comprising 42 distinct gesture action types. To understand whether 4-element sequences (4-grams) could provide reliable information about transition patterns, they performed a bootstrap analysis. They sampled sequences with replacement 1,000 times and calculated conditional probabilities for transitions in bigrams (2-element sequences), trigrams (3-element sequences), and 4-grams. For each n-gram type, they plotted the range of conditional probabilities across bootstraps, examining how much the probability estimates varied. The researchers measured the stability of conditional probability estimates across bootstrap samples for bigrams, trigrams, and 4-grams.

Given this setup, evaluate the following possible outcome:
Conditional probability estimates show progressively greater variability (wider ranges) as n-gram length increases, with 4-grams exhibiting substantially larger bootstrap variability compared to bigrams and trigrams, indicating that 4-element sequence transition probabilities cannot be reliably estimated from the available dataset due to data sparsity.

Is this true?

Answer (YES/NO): YES